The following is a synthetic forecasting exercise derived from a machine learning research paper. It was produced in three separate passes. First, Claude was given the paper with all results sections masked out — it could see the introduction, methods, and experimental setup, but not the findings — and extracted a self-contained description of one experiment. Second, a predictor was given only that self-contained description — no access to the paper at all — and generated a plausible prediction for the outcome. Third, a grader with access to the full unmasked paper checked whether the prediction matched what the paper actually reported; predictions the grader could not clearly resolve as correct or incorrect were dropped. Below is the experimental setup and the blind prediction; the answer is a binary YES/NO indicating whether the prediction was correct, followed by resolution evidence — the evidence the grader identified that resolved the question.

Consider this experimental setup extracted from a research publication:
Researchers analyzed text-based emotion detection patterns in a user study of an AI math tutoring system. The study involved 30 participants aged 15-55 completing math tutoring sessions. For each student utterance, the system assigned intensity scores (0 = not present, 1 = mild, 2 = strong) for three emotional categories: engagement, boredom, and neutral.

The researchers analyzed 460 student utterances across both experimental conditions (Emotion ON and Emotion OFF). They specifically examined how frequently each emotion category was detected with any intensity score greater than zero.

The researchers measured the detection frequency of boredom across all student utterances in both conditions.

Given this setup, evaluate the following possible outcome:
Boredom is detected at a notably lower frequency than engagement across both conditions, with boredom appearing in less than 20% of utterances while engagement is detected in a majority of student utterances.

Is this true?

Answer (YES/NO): NO